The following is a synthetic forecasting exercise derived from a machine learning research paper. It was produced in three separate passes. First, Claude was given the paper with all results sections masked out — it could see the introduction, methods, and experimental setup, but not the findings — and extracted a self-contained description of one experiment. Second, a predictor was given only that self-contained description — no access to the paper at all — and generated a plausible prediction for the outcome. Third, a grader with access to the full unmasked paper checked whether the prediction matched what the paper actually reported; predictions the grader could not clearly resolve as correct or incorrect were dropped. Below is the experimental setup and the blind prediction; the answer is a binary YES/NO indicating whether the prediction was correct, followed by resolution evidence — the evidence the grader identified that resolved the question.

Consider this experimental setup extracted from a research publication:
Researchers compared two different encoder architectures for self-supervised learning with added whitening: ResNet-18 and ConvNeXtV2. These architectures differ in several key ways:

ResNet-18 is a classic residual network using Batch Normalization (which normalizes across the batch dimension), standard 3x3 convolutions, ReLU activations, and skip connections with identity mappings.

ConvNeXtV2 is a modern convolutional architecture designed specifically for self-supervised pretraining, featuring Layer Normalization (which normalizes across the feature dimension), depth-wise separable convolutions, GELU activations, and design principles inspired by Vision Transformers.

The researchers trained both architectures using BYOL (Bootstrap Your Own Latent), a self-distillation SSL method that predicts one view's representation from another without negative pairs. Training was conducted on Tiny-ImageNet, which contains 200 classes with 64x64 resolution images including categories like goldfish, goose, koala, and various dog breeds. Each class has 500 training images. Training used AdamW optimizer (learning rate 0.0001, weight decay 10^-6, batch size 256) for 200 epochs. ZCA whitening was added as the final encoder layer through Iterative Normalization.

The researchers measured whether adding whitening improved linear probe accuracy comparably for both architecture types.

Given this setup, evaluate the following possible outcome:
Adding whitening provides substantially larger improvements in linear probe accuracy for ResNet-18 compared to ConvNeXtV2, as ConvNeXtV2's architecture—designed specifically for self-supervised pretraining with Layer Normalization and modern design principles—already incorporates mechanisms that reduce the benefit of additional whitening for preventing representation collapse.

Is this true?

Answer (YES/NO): NO